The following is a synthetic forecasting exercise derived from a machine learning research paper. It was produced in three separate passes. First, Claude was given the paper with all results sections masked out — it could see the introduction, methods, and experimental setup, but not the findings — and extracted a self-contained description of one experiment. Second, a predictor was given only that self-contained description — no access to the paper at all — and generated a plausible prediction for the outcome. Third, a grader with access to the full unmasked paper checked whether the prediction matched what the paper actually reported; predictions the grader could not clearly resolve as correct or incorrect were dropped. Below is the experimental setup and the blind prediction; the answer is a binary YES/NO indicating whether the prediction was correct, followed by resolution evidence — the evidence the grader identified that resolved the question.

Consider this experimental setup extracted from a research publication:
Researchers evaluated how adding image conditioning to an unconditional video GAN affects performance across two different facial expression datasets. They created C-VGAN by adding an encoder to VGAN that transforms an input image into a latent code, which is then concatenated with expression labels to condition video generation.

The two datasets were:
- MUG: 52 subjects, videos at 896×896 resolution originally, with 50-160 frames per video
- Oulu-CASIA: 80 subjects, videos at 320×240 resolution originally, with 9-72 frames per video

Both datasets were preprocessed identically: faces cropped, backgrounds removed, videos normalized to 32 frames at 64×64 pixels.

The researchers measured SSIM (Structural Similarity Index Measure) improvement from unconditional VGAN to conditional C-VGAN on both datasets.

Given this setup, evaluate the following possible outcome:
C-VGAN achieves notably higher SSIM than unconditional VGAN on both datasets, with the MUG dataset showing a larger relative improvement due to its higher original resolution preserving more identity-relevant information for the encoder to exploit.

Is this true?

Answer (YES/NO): NO